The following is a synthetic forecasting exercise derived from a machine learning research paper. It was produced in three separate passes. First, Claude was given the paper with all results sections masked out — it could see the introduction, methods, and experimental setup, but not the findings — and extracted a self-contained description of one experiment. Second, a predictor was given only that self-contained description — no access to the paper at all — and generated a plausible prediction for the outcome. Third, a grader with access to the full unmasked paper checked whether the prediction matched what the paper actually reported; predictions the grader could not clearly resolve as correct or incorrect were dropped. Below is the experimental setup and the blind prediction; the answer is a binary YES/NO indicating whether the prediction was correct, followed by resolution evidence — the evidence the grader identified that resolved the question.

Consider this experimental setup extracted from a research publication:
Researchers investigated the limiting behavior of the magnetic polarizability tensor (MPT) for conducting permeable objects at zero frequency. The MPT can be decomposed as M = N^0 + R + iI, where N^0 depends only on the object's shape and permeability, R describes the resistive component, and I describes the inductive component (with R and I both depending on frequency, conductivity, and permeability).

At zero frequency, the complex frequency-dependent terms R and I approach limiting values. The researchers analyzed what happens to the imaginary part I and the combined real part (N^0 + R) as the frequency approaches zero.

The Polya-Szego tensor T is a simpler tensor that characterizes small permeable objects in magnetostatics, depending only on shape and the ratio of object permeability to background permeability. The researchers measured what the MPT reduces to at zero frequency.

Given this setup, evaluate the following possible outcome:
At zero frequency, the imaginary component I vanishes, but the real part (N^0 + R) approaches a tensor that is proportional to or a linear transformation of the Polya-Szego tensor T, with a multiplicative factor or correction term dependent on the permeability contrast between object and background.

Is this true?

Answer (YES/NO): NO